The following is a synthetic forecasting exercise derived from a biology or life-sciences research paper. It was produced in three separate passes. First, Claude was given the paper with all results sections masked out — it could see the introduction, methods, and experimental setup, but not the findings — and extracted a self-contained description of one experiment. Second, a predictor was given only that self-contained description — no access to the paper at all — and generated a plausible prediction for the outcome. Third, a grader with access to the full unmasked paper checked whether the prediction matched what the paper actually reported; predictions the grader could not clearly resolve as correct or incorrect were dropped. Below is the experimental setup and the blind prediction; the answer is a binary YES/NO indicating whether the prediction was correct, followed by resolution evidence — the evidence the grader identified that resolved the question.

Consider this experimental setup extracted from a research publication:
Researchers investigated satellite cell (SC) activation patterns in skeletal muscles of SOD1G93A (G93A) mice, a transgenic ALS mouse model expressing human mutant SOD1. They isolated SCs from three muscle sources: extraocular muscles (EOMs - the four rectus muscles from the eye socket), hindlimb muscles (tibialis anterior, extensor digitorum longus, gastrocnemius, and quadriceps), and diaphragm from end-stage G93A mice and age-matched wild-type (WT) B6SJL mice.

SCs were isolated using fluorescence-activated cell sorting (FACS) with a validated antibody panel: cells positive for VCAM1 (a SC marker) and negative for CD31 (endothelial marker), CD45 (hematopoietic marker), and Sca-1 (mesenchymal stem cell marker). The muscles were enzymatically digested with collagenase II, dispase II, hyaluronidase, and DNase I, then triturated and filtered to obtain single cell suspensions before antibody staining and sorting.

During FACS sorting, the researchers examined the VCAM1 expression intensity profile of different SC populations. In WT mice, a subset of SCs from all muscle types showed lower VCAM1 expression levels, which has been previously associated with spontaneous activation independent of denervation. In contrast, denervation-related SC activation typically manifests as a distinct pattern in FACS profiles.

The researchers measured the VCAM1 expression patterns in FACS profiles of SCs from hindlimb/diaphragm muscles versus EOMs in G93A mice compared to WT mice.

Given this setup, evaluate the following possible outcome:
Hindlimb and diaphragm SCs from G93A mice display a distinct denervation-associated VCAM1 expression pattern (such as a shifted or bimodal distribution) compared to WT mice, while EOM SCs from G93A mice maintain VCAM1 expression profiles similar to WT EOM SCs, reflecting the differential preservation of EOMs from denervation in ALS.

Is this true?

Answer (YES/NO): YES